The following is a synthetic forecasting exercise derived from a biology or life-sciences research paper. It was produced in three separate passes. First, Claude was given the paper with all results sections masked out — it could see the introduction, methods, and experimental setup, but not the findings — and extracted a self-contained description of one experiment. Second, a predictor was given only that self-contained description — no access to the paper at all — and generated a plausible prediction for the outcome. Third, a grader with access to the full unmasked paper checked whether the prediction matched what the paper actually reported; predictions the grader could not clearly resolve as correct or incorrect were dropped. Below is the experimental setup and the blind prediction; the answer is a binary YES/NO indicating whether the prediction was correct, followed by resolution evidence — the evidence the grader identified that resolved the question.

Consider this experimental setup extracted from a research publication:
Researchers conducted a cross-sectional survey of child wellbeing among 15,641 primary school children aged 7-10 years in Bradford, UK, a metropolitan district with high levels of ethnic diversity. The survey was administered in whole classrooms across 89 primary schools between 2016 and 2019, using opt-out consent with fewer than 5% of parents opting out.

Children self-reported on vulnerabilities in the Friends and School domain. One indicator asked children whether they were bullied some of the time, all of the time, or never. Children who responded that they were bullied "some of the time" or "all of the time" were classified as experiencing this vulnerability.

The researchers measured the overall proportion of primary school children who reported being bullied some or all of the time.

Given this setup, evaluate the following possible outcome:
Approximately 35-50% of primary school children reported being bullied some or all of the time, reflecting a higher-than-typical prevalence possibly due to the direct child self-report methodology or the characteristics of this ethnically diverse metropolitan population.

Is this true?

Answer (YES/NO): NO